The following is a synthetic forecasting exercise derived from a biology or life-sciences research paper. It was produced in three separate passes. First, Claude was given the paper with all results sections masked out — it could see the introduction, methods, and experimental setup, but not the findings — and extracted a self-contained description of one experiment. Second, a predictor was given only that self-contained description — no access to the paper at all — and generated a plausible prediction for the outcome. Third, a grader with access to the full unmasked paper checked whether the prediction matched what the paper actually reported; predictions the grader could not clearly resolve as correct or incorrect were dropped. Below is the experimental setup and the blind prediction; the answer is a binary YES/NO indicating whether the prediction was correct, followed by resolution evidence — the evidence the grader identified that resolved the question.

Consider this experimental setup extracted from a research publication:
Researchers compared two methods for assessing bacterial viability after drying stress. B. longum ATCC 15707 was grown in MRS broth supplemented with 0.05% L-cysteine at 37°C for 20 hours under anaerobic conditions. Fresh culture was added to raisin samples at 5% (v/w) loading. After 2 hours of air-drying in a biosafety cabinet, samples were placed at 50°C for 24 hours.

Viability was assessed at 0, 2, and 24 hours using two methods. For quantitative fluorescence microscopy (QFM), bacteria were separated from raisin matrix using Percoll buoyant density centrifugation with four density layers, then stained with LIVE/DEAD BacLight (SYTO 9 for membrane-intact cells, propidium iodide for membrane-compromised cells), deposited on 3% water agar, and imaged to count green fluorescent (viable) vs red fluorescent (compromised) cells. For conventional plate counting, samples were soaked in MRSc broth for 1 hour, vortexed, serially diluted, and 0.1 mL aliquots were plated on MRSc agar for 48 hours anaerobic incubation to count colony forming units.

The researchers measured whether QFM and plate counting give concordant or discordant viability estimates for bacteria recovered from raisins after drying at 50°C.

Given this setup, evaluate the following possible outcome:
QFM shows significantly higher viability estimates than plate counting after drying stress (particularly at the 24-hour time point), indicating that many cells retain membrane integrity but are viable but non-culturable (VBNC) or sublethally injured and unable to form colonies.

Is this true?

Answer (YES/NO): YES